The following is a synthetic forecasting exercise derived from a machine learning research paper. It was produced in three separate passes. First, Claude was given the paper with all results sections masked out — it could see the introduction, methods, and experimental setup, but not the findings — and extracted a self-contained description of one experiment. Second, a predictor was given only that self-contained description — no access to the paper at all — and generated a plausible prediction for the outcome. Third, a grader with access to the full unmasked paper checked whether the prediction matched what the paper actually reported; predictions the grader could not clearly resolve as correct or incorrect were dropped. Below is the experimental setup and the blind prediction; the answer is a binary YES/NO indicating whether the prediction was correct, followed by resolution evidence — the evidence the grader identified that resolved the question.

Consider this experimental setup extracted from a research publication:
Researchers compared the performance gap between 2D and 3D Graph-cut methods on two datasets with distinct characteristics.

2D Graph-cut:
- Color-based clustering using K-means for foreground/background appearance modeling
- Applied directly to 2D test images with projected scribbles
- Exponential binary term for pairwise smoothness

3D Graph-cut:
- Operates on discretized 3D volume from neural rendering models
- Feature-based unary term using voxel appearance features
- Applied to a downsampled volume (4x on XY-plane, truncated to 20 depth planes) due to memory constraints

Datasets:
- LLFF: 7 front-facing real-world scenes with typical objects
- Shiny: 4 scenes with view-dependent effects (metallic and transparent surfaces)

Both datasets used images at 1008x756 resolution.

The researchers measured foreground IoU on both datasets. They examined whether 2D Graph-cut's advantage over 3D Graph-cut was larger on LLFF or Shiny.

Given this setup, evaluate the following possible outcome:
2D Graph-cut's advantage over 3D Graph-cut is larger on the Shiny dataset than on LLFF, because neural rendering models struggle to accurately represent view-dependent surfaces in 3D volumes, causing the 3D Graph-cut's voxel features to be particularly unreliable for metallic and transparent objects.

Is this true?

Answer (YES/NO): NO